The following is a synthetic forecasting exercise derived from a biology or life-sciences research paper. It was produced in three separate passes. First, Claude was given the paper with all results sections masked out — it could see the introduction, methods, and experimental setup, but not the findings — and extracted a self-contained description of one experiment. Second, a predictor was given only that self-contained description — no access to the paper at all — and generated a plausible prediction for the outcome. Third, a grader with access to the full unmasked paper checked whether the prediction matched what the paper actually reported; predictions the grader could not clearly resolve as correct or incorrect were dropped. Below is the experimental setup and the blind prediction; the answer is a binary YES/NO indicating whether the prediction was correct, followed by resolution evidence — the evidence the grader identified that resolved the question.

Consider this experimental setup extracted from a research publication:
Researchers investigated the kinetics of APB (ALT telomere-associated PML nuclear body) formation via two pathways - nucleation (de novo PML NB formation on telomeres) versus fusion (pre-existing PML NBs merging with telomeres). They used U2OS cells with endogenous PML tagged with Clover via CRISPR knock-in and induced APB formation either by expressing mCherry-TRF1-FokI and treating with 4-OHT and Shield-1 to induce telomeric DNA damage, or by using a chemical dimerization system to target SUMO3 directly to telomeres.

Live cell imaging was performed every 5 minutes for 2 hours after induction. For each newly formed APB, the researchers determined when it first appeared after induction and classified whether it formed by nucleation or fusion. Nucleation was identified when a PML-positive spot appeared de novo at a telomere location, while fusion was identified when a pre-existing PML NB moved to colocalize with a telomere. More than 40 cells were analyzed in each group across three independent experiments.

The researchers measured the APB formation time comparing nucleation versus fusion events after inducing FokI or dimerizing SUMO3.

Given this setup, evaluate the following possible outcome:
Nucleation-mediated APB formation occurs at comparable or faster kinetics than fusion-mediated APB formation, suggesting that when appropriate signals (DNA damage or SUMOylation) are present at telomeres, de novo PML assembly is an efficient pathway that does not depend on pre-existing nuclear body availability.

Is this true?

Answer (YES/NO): YES